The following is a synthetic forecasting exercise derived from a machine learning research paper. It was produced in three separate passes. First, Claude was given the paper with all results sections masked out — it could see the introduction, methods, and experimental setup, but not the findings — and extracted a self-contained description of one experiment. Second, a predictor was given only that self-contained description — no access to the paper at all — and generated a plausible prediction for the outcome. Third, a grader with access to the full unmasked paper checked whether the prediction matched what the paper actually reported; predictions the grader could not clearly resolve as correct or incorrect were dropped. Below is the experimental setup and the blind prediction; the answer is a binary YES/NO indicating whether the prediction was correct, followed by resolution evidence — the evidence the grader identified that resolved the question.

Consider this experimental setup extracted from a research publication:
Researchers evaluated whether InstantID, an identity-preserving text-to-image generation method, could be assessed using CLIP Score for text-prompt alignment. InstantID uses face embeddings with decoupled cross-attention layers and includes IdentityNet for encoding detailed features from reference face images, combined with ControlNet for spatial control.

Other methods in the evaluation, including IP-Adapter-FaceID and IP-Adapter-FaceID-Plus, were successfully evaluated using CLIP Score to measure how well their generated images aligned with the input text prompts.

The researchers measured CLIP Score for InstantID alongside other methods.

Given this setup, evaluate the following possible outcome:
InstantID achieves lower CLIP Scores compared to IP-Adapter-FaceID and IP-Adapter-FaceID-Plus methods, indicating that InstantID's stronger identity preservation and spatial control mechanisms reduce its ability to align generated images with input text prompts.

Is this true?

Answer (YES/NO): NO